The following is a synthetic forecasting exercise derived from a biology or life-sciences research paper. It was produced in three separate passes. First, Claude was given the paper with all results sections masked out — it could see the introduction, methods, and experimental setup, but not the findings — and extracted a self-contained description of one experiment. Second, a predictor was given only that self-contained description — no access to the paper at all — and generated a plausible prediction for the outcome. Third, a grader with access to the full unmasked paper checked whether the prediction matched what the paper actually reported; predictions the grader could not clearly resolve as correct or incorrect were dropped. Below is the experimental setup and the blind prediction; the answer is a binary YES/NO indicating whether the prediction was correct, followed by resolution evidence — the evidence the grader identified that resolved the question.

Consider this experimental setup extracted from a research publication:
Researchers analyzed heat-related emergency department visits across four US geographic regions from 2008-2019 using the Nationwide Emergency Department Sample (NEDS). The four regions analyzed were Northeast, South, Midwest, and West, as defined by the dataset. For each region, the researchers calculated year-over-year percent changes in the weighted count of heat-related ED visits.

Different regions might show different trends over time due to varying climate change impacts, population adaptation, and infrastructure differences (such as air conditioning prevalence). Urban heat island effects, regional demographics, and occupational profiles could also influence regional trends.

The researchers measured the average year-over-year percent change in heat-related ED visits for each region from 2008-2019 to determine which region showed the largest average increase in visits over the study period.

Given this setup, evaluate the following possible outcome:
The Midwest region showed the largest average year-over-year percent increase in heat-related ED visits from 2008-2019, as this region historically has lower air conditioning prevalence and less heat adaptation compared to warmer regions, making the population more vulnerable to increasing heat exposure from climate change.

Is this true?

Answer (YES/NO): YES